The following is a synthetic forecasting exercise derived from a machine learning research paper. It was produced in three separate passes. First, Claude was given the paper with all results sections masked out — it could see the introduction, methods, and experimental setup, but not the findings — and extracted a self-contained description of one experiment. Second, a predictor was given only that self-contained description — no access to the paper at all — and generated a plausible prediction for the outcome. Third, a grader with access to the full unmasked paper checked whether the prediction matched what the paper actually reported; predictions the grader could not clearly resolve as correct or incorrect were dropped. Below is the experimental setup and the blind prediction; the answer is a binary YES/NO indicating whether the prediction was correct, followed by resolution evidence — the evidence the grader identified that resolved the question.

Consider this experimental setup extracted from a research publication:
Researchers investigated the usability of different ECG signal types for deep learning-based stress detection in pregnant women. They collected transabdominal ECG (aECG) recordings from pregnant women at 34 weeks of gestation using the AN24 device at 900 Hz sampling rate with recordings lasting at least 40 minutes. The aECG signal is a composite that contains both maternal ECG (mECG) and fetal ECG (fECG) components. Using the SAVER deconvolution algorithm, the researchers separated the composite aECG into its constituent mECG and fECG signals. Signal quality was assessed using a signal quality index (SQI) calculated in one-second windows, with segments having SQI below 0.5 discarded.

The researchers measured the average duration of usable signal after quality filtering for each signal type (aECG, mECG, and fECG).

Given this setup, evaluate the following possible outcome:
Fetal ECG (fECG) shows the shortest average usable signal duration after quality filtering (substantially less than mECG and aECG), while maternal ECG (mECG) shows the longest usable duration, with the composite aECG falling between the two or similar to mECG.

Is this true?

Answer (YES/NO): NO